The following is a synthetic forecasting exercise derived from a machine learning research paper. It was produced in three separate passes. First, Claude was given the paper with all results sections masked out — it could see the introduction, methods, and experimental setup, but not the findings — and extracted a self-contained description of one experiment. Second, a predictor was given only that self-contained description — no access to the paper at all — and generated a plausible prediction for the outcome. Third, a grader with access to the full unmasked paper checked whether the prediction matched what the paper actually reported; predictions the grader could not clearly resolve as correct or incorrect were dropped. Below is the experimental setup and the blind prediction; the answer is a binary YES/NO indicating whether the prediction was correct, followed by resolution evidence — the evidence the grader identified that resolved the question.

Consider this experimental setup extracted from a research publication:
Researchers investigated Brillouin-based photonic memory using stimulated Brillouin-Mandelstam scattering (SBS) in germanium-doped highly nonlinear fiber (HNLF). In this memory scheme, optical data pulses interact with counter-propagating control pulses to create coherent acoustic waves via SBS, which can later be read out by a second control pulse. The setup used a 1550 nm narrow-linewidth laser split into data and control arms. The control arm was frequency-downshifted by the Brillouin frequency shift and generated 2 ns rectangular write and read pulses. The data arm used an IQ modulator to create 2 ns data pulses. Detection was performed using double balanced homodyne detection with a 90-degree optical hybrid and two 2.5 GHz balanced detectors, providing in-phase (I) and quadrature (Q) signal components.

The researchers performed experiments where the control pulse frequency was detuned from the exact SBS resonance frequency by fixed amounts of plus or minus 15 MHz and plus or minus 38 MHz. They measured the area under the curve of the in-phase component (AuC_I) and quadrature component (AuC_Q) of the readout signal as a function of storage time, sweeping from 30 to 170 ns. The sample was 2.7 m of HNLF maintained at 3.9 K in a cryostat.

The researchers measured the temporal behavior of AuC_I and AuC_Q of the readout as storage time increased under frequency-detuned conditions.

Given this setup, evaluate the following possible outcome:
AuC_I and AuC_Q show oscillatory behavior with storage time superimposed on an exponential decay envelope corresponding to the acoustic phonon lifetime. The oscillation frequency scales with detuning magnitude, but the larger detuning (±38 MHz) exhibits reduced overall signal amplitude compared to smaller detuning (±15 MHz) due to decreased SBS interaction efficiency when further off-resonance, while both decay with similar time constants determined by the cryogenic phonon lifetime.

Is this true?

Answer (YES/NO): NO